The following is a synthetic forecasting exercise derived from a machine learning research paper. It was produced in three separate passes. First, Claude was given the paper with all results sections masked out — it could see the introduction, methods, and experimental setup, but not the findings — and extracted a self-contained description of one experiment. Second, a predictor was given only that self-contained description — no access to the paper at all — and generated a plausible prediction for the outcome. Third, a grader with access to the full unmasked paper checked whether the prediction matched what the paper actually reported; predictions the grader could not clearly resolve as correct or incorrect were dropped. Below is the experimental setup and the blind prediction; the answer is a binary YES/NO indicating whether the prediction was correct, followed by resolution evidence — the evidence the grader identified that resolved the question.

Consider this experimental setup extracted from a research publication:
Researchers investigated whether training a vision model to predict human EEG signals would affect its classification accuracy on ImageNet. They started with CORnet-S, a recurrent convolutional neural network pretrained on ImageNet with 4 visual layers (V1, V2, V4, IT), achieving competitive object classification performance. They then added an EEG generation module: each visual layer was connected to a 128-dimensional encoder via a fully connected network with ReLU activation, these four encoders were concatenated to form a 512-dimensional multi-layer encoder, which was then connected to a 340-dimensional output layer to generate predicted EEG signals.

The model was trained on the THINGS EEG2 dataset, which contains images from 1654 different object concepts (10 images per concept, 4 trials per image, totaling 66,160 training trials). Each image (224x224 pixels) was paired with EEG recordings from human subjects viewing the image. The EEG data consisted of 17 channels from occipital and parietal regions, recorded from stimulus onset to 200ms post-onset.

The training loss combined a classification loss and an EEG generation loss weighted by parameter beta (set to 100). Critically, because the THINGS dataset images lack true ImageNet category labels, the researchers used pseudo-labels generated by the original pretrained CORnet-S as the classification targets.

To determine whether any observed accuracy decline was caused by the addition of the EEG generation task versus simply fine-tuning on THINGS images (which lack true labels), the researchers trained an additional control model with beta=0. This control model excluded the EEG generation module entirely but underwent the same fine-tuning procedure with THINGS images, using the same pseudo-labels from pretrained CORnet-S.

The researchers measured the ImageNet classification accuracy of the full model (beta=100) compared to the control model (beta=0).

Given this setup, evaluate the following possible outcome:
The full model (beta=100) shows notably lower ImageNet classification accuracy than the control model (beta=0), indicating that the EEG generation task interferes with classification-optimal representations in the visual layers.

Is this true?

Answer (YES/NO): NO